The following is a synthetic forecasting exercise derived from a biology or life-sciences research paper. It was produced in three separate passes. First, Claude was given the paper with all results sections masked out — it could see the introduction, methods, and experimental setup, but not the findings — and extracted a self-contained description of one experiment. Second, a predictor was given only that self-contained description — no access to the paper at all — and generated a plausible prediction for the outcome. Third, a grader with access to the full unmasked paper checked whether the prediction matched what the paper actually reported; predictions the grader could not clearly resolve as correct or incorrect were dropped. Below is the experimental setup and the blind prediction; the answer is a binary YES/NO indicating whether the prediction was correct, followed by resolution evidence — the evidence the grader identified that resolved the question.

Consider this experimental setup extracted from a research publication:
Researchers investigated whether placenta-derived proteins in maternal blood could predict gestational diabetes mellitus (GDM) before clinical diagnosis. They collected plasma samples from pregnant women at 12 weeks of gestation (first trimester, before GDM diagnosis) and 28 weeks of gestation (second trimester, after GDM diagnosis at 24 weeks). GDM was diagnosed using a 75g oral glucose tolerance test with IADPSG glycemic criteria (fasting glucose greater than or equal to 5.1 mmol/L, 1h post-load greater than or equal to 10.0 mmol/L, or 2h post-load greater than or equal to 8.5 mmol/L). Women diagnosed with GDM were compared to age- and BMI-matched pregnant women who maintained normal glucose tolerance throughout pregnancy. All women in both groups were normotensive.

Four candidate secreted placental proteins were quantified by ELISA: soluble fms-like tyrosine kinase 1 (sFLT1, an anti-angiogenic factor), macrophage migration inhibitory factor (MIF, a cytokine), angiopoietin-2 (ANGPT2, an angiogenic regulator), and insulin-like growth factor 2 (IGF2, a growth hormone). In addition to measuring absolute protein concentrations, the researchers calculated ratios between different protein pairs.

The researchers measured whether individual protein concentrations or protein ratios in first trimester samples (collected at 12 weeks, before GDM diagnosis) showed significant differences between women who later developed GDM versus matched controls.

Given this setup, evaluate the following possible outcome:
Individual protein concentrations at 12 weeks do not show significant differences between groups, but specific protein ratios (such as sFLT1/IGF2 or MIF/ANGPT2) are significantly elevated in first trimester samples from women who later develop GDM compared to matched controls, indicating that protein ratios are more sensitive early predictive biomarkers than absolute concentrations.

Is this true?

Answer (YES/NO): NO